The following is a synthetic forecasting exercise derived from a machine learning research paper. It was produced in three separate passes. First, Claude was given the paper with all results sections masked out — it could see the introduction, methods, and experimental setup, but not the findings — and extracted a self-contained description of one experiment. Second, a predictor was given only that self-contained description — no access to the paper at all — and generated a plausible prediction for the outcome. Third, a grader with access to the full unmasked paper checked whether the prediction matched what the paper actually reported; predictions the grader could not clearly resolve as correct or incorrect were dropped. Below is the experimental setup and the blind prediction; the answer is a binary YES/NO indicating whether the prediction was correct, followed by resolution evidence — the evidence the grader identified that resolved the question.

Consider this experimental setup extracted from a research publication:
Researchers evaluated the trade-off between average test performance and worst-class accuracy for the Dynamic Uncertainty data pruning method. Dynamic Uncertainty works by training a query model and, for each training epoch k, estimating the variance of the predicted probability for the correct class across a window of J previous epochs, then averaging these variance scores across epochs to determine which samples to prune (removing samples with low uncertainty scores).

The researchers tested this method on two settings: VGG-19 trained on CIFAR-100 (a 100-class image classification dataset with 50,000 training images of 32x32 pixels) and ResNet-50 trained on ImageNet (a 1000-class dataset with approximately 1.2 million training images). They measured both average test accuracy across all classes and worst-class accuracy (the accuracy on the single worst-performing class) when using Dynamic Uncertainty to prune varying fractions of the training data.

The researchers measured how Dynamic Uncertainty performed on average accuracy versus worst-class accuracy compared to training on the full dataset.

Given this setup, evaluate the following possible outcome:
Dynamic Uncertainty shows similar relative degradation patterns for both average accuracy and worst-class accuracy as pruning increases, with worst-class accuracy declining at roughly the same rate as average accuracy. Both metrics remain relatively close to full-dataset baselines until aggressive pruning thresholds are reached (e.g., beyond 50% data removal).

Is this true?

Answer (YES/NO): NO